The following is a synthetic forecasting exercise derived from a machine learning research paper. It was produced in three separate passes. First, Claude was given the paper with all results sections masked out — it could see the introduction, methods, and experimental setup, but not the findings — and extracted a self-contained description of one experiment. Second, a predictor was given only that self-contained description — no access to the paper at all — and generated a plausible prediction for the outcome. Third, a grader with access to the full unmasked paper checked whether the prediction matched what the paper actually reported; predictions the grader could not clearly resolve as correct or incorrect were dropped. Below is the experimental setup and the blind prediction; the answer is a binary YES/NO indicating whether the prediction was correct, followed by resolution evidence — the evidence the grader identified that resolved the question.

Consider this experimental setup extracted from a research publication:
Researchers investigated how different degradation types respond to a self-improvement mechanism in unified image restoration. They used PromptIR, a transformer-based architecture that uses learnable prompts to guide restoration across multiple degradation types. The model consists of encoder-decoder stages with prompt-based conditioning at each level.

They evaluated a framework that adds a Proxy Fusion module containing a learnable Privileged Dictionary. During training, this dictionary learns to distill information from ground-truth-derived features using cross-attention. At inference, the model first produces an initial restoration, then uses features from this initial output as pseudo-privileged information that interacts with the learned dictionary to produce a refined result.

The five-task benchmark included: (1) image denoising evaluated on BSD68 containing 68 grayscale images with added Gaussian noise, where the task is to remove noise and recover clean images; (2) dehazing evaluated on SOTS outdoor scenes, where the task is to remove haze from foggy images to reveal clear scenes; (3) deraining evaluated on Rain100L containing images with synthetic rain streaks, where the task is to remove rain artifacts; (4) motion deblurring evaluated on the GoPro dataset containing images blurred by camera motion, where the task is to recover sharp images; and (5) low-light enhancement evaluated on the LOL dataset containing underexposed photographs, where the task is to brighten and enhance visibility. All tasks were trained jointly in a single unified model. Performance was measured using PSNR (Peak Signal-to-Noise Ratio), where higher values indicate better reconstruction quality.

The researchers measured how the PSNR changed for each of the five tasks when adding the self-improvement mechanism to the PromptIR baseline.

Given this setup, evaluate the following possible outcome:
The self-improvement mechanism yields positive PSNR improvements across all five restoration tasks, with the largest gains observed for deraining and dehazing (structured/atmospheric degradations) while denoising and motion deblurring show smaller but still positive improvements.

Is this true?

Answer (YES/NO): NO